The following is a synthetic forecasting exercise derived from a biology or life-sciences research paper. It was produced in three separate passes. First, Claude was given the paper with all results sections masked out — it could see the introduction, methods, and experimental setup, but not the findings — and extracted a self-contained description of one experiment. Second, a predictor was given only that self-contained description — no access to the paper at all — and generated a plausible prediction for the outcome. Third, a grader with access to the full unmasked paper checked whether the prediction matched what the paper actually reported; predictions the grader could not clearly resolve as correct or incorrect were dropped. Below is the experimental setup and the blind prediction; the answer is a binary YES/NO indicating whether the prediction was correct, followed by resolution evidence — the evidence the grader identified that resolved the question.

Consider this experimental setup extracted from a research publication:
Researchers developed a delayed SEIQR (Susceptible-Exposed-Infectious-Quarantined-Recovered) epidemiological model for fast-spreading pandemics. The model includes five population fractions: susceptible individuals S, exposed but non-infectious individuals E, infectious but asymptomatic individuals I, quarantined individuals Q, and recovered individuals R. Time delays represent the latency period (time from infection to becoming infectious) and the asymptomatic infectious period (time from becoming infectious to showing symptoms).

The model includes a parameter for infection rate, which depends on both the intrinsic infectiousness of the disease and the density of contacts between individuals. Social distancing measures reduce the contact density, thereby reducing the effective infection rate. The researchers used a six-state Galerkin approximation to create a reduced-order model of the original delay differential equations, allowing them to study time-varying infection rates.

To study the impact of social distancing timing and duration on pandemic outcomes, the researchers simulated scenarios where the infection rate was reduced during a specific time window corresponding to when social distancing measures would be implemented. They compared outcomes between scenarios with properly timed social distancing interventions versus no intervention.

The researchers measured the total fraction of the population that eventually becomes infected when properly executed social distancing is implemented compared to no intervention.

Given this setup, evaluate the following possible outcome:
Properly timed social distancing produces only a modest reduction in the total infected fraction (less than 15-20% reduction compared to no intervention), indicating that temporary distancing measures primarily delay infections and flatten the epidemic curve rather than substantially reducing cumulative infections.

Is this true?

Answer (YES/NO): NO